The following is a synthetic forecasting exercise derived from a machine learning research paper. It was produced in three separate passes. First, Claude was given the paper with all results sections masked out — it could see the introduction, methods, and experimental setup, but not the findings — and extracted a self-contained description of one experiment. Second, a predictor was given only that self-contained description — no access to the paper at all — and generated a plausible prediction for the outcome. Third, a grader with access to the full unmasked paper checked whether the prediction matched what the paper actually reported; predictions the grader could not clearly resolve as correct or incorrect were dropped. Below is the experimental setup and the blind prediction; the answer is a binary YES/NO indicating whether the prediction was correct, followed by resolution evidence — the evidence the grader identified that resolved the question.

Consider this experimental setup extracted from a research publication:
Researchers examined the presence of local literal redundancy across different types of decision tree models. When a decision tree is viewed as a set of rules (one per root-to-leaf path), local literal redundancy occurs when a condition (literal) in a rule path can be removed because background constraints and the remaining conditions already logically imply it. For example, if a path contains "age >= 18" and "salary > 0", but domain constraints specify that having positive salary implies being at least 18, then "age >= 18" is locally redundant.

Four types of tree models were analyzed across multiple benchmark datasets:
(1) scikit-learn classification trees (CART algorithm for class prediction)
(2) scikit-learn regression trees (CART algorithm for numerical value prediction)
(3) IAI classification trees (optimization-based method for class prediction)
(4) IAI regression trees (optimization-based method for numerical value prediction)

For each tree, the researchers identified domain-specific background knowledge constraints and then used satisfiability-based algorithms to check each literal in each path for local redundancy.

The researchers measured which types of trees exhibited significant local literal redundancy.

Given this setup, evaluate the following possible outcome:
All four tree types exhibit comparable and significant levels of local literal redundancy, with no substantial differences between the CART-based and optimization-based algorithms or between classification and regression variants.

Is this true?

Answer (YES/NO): NO